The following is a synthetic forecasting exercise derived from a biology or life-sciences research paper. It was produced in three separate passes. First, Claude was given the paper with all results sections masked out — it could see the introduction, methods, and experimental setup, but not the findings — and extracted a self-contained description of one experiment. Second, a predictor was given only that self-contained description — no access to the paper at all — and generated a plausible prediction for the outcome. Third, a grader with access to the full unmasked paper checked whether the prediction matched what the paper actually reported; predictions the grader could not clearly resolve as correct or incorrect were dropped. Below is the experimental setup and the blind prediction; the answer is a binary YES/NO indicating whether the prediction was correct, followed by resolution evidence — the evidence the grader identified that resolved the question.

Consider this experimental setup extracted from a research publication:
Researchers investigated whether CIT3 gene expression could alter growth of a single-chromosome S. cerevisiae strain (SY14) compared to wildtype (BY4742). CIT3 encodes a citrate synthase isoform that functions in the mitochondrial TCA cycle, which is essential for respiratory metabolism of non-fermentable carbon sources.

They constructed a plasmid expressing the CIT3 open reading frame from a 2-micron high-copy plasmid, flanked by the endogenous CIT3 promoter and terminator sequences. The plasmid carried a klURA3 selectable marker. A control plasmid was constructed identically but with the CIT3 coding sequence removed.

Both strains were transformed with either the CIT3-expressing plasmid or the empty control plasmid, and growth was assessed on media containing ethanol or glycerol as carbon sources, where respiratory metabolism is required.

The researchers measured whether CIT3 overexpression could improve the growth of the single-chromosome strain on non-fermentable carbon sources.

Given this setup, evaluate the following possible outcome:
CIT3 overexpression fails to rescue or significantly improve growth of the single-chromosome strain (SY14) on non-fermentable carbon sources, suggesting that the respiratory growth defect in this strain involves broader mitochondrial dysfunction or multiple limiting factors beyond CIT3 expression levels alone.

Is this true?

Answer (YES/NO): YES